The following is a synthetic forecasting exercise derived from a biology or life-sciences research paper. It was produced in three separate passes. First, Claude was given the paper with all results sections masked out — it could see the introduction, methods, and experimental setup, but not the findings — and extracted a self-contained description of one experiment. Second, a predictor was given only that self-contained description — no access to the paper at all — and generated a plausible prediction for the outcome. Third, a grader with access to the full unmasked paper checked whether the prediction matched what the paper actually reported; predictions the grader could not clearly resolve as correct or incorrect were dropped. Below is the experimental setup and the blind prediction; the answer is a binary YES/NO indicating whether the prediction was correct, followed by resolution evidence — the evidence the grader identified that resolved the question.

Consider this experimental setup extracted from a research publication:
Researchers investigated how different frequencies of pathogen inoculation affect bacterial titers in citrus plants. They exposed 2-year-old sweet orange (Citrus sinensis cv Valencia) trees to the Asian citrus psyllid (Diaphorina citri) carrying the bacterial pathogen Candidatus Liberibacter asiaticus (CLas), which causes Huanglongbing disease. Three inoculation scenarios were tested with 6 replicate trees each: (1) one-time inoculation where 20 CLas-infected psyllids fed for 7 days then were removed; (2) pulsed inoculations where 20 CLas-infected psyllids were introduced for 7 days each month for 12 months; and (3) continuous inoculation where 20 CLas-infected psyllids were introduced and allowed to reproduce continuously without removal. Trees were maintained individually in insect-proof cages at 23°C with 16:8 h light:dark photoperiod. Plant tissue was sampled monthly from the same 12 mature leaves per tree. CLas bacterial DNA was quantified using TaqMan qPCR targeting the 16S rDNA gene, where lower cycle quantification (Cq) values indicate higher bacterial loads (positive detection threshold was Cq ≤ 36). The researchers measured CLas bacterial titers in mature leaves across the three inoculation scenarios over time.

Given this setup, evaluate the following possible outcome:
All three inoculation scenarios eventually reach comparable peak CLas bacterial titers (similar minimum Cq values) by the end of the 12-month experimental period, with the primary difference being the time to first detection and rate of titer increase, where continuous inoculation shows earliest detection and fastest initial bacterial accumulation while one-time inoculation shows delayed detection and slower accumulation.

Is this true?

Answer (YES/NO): NO